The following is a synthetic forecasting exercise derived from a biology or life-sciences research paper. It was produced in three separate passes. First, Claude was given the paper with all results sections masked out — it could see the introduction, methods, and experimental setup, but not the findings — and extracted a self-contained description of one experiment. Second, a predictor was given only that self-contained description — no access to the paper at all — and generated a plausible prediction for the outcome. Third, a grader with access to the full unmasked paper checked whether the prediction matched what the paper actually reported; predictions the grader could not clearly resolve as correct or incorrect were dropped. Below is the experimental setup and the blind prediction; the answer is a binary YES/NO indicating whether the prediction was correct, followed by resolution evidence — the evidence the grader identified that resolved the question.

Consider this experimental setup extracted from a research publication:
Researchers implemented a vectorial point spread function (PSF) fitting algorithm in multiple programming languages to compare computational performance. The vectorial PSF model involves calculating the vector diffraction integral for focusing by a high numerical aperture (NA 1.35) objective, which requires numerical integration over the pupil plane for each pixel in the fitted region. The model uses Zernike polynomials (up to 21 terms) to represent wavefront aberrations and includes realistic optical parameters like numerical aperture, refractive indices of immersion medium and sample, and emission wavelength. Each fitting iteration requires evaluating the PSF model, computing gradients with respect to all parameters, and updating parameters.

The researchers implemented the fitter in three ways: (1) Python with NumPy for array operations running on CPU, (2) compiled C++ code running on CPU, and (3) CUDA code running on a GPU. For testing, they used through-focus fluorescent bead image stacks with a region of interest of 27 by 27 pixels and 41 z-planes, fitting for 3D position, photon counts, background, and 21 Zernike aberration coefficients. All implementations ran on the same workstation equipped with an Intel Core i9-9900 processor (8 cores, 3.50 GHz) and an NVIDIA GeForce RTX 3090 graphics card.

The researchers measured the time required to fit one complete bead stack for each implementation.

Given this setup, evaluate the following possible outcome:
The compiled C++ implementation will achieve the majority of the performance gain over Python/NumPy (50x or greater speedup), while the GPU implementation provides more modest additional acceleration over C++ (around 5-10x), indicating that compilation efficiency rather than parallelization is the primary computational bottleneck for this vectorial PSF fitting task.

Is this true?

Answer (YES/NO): NO